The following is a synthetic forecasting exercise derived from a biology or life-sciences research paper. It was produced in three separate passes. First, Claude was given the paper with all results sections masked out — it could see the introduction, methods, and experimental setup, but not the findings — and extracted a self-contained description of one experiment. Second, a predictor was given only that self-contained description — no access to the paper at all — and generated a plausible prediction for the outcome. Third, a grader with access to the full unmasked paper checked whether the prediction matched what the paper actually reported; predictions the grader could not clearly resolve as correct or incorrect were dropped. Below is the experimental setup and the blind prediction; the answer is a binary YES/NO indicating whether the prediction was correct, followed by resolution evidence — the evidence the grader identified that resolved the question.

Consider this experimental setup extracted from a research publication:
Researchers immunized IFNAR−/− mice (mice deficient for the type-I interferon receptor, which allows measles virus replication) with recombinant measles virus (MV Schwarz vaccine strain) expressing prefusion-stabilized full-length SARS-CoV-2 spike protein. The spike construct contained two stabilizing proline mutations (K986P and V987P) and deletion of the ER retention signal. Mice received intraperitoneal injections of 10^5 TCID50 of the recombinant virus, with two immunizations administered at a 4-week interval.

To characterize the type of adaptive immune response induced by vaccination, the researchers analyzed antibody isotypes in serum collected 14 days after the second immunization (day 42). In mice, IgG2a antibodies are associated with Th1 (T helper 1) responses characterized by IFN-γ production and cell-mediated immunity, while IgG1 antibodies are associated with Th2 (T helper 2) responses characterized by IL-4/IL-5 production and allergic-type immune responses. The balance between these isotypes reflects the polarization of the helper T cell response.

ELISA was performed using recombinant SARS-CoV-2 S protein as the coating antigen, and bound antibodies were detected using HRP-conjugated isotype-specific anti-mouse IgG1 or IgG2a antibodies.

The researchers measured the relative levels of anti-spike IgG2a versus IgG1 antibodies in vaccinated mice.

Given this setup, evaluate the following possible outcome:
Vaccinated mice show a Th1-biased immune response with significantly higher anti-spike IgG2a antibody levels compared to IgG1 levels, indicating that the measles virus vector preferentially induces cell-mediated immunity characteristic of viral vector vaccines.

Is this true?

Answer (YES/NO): YES